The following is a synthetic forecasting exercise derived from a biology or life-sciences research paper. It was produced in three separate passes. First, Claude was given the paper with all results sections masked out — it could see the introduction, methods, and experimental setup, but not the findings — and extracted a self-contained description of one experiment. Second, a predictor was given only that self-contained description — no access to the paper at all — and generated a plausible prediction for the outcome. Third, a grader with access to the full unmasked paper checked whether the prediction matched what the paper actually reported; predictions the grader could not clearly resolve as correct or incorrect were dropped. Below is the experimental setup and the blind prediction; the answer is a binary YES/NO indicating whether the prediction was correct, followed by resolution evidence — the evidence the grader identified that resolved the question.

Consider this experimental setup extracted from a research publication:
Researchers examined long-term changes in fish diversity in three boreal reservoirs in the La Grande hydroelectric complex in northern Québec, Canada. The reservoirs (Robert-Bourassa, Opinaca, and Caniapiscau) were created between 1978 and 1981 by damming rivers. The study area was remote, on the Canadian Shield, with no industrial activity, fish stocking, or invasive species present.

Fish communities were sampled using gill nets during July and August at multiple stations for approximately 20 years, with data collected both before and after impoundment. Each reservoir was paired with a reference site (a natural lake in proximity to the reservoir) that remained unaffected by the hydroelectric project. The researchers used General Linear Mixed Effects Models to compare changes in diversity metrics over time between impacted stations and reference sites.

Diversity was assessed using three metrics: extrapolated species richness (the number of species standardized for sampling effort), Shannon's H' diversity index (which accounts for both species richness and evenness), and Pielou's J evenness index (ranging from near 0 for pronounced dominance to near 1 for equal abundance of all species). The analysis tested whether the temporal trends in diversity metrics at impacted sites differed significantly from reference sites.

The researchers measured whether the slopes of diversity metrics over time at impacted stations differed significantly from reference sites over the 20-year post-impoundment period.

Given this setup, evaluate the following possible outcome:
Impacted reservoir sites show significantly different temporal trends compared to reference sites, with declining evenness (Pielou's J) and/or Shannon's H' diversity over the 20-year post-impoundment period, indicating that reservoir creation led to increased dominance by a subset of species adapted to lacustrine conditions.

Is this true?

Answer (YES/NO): NO